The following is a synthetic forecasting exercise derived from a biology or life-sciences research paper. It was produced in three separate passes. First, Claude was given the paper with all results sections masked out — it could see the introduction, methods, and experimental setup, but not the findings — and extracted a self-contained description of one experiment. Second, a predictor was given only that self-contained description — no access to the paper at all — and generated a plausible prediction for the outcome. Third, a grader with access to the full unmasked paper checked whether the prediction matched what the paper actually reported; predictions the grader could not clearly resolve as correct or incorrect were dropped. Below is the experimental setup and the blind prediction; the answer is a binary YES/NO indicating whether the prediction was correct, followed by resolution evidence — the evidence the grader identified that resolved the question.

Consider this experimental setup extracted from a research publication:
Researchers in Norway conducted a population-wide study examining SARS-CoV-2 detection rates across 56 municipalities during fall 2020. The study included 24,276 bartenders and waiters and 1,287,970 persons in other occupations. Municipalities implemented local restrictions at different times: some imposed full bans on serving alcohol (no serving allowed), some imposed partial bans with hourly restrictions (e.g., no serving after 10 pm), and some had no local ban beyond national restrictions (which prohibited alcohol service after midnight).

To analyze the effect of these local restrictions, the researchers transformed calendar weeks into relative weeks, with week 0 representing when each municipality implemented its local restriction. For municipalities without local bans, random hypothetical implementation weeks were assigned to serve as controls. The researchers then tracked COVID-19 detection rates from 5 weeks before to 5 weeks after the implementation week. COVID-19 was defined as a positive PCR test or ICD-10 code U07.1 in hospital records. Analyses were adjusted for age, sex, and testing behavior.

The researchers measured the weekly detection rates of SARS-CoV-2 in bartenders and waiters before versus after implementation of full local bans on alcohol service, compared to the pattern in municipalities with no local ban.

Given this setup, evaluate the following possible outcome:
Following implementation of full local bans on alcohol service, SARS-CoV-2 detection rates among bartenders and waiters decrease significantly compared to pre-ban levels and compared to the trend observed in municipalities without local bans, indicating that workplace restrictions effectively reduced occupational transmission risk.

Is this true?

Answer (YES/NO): YES